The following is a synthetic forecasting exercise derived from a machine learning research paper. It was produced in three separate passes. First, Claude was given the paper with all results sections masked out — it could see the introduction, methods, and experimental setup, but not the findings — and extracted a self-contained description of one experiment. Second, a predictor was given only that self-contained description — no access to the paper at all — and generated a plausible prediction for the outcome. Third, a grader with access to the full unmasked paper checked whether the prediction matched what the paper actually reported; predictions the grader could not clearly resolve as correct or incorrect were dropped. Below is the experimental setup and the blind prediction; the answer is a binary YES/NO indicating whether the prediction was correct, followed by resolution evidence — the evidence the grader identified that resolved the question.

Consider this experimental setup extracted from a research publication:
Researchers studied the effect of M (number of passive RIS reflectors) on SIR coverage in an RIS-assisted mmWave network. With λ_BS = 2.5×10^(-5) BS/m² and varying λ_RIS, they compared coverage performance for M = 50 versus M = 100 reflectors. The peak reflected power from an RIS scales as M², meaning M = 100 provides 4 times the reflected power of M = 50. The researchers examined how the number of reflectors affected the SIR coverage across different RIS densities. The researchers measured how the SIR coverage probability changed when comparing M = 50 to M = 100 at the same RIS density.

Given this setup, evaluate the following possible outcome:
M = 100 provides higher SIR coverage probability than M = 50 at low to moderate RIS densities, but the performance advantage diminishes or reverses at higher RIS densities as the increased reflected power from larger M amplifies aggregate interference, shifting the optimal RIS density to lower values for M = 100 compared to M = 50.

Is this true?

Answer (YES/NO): NO